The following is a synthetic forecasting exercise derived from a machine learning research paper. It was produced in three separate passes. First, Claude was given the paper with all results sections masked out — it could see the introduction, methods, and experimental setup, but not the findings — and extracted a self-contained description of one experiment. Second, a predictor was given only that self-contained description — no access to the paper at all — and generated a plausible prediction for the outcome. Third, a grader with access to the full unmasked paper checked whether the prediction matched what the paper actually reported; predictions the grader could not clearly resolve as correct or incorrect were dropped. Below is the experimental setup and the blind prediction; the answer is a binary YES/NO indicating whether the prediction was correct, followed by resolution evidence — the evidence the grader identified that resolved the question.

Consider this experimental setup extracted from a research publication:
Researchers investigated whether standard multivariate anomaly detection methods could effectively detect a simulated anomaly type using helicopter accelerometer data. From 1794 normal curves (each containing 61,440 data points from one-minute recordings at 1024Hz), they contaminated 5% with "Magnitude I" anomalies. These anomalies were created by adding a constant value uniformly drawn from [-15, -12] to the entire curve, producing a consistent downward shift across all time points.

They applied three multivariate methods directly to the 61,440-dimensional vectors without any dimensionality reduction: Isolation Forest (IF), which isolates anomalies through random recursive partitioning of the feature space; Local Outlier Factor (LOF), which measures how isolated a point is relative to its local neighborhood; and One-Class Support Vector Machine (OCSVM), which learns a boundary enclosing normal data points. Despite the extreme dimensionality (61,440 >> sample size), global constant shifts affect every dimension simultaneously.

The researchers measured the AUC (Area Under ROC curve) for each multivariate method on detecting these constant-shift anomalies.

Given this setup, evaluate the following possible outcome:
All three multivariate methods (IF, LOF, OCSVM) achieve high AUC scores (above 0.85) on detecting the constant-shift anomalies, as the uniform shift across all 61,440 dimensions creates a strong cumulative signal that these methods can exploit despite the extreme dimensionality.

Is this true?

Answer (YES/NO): YES